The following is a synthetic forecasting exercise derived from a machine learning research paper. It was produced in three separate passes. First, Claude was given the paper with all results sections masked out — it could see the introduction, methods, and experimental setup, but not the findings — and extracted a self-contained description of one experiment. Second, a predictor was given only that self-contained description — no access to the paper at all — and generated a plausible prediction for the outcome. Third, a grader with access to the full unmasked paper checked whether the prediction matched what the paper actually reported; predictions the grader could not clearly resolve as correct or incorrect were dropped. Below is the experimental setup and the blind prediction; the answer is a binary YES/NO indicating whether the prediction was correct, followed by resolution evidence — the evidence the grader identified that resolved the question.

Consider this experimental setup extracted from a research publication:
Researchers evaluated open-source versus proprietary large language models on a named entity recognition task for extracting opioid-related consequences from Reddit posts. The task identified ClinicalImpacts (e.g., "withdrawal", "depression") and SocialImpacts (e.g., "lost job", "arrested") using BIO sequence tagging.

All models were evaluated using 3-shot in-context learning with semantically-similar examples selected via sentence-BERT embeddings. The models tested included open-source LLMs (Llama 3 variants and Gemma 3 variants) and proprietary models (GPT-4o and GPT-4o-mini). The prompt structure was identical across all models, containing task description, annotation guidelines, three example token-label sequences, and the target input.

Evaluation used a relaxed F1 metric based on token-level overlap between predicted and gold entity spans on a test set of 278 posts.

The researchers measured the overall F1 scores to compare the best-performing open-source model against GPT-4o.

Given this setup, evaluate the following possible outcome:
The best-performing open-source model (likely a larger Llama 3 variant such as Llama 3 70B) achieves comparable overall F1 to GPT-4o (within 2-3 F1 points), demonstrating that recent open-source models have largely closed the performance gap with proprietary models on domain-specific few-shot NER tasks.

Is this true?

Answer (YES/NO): YES